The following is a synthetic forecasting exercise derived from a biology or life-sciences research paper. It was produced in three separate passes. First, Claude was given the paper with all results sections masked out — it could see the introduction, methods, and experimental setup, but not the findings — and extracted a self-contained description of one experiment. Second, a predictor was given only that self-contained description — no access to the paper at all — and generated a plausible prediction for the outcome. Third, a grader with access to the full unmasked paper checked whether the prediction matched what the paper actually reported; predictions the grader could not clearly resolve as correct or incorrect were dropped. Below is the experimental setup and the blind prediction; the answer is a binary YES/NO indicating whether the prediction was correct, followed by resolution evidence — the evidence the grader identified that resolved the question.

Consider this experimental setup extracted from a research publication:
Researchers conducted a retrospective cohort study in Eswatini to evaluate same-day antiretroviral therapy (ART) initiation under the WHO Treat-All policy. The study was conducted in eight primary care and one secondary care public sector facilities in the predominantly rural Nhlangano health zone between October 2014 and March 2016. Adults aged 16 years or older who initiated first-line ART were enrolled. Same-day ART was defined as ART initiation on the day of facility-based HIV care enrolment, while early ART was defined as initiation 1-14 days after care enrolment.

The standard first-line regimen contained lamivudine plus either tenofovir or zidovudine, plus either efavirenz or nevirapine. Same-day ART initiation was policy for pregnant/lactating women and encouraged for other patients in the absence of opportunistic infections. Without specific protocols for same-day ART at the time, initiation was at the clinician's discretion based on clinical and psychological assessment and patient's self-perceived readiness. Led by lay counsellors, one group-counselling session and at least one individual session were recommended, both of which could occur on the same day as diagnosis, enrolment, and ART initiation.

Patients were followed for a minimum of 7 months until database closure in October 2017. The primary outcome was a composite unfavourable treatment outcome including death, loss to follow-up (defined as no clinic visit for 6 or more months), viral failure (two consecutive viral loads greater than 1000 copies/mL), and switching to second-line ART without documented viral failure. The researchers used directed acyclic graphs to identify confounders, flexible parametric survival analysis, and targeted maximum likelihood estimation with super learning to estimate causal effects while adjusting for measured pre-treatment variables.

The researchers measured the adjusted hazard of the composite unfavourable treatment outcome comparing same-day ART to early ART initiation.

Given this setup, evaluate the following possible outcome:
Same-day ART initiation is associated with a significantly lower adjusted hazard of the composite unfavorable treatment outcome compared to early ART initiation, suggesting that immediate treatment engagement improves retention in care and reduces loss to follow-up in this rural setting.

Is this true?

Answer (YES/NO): NO